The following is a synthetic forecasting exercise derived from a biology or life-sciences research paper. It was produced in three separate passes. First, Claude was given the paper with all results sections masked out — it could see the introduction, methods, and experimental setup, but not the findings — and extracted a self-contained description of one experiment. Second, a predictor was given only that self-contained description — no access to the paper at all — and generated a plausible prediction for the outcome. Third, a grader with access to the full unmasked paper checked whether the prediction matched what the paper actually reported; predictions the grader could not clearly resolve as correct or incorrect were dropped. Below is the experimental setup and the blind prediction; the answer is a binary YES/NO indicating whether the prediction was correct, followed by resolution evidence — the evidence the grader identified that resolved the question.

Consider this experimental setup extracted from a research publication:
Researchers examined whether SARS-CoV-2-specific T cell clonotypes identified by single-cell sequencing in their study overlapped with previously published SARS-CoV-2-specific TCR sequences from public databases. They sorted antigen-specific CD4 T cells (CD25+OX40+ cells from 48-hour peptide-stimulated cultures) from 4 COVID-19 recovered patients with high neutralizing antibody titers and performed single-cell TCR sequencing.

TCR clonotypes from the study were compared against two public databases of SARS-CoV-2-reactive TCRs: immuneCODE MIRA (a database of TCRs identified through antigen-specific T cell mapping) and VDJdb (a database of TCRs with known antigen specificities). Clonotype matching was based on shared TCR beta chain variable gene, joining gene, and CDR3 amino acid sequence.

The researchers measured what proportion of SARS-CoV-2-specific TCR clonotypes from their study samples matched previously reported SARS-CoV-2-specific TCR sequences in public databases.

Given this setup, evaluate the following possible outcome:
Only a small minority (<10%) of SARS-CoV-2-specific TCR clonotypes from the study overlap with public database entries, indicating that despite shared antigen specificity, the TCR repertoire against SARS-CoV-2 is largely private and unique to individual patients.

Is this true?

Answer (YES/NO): YES